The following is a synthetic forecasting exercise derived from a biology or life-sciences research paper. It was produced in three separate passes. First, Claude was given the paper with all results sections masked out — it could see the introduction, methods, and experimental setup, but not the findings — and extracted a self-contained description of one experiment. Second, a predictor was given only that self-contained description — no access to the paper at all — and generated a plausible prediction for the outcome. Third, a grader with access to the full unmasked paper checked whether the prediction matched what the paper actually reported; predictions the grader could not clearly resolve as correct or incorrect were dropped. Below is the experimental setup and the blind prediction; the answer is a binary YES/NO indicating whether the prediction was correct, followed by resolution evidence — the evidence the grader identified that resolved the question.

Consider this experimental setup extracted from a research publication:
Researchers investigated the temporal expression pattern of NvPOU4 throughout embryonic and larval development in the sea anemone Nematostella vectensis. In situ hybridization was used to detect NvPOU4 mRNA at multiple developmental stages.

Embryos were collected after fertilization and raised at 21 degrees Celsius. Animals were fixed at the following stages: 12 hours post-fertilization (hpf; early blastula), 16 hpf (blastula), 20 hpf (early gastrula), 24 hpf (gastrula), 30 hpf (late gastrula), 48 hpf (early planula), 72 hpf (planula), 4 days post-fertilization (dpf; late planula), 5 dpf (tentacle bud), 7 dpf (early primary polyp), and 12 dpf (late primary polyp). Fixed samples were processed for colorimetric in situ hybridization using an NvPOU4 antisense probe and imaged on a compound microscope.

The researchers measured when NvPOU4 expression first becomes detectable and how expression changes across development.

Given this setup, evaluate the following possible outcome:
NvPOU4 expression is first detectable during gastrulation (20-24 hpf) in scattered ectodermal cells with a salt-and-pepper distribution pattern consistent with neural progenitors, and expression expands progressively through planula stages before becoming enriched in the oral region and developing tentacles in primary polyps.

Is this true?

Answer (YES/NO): NO